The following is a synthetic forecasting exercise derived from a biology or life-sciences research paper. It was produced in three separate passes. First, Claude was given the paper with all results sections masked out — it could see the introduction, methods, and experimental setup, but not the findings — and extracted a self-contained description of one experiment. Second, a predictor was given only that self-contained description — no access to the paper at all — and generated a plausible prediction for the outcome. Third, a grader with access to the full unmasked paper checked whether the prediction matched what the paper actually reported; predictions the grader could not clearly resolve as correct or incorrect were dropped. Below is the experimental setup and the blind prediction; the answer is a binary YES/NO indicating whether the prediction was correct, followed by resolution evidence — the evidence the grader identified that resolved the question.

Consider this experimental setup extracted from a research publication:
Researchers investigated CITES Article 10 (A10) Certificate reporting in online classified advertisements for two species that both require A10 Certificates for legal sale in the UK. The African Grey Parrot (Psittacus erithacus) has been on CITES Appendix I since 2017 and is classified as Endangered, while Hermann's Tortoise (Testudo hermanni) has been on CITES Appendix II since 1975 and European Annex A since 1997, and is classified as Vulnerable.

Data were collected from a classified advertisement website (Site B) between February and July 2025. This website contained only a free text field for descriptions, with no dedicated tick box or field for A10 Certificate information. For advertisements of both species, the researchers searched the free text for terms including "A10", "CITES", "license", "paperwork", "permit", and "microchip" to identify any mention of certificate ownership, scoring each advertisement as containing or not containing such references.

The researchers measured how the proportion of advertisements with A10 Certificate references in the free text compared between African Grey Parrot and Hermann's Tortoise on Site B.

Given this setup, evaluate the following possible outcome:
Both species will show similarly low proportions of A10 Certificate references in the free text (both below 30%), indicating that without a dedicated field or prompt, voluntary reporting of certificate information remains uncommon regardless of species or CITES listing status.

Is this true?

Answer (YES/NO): NO